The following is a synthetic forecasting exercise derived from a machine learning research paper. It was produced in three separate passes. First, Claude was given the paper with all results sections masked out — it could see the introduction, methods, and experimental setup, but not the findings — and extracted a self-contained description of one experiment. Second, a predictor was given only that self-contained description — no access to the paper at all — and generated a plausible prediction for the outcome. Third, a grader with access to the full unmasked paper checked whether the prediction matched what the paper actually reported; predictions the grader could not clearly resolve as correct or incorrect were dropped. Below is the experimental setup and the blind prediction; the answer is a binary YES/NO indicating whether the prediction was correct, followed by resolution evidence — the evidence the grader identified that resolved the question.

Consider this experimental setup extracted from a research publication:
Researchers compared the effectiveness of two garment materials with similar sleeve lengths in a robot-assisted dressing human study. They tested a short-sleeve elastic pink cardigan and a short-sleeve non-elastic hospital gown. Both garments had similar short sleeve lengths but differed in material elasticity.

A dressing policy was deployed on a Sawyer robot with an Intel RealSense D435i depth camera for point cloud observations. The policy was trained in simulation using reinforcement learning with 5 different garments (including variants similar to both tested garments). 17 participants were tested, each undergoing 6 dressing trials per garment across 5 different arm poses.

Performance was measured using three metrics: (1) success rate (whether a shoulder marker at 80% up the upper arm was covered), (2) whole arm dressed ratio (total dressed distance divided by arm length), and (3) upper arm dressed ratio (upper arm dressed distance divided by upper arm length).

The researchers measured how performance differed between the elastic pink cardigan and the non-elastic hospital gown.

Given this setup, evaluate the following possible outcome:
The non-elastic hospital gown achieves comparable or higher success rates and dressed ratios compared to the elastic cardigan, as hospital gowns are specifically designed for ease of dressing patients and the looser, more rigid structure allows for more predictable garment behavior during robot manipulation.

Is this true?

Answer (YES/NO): NO